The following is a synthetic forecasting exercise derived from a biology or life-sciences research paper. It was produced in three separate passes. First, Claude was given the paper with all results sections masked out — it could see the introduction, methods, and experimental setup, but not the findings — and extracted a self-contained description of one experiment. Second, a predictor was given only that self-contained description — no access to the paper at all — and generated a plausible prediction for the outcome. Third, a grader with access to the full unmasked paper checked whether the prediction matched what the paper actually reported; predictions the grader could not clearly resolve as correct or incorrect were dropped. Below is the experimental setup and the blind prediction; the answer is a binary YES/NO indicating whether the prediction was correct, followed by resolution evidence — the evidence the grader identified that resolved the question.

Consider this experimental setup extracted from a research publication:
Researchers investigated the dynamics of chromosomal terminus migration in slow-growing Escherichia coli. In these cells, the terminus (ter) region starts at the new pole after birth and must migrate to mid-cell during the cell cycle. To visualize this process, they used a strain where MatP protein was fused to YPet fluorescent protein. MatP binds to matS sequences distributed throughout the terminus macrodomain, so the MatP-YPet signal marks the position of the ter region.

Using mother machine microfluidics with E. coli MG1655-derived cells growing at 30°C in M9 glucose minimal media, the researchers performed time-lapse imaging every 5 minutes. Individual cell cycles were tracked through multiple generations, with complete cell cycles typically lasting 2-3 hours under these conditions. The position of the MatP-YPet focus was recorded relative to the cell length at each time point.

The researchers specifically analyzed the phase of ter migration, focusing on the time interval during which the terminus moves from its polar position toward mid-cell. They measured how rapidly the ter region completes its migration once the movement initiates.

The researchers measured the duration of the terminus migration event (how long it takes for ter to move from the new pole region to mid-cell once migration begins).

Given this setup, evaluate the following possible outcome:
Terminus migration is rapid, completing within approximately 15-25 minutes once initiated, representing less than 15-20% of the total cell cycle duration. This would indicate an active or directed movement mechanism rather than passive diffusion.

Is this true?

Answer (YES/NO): NO